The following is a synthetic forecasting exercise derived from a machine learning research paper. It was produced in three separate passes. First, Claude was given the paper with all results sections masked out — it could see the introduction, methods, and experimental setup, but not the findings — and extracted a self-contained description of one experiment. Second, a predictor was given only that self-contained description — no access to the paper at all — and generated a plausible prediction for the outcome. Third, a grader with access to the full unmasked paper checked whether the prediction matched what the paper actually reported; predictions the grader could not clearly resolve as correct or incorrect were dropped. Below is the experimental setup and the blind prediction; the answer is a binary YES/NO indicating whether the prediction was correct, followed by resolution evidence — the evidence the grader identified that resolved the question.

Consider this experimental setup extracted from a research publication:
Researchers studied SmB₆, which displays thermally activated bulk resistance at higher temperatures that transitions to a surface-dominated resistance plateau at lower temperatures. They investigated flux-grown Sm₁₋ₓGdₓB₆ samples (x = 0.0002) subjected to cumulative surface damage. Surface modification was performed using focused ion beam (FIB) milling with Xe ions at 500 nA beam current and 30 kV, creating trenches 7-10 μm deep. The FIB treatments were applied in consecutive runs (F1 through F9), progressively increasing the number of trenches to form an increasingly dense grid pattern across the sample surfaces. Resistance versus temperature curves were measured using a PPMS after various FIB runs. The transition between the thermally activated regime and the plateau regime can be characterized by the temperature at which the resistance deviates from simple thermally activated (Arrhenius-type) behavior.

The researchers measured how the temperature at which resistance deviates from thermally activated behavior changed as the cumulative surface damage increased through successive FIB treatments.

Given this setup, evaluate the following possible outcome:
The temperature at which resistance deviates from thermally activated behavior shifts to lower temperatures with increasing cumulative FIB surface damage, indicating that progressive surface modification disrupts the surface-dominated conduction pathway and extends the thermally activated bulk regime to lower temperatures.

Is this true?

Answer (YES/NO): YES